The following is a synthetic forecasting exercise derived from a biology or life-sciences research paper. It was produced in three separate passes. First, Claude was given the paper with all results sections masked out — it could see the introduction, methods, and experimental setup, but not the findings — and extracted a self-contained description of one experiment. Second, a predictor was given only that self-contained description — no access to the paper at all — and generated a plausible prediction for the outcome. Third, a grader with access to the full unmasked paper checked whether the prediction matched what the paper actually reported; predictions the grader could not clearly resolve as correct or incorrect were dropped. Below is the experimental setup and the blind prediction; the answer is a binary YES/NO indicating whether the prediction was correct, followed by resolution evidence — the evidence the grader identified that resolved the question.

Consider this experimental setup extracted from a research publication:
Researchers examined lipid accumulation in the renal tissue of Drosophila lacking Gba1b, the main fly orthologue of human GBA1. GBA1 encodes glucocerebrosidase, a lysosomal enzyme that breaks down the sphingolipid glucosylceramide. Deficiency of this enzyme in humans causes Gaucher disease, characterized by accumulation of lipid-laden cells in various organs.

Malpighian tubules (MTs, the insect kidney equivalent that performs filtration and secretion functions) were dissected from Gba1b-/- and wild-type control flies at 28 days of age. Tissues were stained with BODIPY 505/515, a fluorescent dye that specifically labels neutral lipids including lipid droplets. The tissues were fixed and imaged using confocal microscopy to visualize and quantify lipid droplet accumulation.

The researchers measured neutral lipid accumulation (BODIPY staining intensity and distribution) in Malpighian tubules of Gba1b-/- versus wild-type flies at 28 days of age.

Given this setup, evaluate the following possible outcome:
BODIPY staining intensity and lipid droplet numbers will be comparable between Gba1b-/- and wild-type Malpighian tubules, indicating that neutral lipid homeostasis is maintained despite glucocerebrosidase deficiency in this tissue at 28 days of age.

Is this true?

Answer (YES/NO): NO